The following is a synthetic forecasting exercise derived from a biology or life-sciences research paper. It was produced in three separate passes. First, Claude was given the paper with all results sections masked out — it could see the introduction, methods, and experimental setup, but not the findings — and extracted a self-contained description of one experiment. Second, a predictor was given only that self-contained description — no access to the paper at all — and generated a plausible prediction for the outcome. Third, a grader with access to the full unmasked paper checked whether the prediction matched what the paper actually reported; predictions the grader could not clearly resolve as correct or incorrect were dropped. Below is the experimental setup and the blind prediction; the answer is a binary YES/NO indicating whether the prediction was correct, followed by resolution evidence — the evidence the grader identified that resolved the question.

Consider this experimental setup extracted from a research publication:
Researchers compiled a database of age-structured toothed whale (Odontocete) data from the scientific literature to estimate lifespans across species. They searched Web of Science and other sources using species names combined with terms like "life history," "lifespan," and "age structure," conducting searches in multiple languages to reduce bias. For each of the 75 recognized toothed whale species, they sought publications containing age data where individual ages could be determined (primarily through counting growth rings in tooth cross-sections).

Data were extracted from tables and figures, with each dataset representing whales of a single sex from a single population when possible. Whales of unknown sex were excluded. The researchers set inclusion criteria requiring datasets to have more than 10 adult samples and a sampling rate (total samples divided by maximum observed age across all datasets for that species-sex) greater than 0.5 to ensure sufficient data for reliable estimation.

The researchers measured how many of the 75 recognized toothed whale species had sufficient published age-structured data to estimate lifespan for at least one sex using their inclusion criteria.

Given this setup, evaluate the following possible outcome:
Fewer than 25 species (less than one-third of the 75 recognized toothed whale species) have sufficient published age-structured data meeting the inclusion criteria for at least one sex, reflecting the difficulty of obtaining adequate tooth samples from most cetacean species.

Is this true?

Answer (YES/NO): NO